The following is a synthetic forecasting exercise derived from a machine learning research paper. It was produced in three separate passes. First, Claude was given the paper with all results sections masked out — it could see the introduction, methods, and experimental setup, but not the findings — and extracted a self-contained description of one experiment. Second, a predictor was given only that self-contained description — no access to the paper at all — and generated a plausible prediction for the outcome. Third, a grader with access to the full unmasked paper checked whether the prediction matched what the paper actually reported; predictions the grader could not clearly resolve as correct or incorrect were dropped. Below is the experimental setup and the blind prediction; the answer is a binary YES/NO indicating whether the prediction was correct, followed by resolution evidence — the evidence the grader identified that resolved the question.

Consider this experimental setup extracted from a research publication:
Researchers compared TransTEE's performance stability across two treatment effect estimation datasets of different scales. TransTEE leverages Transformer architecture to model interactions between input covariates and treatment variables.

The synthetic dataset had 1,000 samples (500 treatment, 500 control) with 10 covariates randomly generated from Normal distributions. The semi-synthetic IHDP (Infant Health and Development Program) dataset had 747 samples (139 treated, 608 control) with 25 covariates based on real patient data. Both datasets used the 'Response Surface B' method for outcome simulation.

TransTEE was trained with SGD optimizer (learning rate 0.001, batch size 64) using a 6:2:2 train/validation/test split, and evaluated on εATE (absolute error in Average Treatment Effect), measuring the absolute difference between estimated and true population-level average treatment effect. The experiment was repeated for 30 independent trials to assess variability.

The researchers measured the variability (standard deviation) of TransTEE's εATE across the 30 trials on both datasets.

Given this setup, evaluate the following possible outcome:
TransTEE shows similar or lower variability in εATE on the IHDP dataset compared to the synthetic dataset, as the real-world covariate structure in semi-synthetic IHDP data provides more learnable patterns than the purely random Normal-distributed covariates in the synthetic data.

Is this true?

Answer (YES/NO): YES